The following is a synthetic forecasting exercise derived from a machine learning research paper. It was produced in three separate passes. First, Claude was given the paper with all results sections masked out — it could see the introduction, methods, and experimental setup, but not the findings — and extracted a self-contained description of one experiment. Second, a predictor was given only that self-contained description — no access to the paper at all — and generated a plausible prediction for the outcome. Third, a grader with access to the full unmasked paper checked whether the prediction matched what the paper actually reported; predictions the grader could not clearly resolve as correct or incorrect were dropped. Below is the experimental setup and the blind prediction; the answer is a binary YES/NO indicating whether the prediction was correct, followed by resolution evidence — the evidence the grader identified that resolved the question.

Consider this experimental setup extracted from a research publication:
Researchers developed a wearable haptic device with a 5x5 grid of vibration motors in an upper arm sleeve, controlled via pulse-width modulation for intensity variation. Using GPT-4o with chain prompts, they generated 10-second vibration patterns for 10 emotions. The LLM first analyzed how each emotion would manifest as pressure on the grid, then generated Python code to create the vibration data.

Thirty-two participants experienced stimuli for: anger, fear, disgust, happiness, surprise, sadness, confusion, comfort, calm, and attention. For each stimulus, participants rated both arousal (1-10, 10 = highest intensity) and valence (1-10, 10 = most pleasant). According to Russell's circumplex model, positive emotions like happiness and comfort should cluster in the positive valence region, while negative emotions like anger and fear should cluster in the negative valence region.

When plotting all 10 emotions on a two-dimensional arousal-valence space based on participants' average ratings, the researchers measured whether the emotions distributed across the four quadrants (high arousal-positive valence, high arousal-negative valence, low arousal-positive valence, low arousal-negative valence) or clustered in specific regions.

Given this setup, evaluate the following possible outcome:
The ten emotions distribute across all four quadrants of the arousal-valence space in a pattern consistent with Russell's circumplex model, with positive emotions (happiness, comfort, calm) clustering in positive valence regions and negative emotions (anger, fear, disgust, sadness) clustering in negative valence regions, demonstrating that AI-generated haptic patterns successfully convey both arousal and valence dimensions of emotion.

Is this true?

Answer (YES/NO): YES